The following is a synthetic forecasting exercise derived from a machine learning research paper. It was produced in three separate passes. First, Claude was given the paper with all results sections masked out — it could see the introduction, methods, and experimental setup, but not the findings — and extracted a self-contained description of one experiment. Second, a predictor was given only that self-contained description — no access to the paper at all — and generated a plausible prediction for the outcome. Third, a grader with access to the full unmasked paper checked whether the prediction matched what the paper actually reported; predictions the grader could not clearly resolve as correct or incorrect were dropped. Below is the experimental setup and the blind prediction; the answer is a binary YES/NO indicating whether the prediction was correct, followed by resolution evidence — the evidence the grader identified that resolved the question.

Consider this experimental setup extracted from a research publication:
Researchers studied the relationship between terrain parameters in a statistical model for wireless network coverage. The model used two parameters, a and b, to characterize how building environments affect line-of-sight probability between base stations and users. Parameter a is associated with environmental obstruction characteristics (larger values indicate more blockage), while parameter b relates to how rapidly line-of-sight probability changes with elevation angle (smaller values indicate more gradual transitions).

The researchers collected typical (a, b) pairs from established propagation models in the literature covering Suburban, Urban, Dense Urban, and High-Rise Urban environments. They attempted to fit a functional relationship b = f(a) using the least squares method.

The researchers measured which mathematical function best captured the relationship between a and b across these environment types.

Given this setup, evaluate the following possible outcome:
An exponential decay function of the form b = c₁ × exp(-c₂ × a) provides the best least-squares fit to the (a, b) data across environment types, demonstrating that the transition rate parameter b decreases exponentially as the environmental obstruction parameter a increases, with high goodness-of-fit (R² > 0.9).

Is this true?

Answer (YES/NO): NO